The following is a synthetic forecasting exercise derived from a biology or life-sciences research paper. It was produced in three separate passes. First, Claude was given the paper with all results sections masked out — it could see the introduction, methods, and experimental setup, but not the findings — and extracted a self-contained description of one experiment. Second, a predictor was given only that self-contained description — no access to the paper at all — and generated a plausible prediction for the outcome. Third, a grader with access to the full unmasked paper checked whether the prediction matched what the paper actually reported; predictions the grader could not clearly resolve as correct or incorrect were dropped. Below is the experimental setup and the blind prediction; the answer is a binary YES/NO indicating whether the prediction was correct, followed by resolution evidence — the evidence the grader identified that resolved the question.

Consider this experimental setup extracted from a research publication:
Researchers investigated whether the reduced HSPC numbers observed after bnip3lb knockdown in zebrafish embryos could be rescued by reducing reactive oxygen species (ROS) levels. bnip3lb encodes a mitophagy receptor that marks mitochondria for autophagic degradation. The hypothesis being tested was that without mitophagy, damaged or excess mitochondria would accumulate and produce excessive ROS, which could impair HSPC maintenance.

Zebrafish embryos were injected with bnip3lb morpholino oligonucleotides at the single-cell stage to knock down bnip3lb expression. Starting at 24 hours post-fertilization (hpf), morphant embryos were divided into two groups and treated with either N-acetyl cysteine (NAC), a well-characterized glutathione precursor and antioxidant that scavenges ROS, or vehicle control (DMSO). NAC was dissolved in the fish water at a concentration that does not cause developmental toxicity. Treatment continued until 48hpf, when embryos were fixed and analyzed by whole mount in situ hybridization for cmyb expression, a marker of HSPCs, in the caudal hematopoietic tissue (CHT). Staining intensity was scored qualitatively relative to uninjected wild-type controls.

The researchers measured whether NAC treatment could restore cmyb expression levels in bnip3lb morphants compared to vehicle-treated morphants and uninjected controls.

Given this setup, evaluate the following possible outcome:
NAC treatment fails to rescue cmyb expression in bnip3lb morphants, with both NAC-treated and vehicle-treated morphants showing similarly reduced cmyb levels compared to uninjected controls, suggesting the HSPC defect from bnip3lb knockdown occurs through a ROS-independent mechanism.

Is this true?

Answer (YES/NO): NO